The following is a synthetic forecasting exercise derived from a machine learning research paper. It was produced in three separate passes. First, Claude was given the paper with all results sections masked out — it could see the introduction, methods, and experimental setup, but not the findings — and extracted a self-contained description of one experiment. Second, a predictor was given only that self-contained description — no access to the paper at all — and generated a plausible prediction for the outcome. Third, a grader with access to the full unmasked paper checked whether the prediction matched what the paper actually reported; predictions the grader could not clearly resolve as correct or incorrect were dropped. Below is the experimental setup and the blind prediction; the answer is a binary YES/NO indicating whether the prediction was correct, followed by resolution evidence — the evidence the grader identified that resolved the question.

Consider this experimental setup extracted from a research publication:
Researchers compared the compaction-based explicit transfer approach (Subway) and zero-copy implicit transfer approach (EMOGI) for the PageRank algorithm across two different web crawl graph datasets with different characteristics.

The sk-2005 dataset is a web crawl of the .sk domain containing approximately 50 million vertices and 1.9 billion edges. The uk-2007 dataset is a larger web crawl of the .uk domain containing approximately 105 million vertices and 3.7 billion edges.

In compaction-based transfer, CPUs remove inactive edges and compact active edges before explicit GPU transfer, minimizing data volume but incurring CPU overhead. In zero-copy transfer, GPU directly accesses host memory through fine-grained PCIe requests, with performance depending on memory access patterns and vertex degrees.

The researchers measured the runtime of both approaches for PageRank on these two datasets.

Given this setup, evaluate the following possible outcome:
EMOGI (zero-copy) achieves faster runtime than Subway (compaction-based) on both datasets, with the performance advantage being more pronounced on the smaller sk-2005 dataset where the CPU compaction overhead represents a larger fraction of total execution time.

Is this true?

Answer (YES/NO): NO